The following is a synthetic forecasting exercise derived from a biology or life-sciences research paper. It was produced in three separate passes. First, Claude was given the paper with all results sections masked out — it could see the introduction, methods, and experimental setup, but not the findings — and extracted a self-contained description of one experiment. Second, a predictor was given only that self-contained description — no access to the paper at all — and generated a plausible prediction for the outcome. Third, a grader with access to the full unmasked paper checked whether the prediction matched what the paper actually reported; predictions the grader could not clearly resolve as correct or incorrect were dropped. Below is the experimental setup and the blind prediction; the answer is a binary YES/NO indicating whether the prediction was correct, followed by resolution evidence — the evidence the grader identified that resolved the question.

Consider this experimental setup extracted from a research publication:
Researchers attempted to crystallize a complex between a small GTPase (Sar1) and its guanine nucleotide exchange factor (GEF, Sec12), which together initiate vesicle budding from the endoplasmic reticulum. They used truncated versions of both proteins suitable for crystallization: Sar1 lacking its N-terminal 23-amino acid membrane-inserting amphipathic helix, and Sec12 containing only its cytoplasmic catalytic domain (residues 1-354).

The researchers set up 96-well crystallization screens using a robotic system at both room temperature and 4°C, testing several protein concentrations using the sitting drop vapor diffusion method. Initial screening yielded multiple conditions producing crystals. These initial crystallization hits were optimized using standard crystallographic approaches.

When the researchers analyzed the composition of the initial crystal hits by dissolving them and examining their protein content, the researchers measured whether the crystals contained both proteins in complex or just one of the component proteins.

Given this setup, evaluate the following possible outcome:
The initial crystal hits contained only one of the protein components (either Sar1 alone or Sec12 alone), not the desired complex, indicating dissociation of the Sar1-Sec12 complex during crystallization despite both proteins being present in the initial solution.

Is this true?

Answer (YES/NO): YES